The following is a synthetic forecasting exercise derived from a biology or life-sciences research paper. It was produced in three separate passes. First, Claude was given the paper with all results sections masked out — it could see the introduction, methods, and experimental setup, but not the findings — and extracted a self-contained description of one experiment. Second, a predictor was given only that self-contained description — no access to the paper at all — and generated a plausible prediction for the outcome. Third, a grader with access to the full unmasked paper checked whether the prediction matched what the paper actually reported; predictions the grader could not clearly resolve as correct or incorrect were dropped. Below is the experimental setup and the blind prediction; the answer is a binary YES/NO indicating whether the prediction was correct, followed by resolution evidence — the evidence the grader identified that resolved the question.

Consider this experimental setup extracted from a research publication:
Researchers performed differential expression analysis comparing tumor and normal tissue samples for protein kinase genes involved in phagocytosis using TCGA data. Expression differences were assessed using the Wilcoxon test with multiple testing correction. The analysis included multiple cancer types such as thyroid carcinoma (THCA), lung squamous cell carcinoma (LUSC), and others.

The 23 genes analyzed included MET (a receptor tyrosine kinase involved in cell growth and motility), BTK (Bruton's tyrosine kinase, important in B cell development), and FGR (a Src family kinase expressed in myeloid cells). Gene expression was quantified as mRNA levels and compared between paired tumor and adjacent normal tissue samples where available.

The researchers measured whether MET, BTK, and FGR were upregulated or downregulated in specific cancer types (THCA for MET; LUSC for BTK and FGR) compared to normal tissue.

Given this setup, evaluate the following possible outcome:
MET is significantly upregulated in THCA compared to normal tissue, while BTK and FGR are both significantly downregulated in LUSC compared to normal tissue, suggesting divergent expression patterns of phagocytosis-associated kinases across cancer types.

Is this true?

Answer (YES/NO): YES